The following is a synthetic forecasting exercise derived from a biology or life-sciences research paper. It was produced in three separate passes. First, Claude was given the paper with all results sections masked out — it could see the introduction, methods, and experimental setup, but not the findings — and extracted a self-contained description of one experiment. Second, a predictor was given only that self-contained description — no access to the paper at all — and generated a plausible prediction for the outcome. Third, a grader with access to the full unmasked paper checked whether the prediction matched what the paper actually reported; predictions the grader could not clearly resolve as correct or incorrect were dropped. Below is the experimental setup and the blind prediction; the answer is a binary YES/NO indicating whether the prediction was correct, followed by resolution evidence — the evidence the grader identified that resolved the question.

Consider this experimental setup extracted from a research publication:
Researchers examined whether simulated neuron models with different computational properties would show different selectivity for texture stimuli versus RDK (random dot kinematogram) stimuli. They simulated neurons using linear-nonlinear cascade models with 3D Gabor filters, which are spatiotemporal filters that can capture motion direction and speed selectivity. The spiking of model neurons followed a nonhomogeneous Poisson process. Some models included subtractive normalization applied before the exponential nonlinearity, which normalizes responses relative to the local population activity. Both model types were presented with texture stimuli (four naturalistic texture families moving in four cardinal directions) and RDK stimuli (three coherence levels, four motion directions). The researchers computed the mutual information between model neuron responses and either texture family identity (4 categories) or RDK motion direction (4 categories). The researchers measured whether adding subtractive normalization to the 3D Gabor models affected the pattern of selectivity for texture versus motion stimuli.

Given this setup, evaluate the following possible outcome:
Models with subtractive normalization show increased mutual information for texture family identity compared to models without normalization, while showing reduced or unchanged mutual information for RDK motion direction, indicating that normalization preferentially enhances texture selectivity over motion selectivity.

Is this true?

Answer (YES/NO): NO